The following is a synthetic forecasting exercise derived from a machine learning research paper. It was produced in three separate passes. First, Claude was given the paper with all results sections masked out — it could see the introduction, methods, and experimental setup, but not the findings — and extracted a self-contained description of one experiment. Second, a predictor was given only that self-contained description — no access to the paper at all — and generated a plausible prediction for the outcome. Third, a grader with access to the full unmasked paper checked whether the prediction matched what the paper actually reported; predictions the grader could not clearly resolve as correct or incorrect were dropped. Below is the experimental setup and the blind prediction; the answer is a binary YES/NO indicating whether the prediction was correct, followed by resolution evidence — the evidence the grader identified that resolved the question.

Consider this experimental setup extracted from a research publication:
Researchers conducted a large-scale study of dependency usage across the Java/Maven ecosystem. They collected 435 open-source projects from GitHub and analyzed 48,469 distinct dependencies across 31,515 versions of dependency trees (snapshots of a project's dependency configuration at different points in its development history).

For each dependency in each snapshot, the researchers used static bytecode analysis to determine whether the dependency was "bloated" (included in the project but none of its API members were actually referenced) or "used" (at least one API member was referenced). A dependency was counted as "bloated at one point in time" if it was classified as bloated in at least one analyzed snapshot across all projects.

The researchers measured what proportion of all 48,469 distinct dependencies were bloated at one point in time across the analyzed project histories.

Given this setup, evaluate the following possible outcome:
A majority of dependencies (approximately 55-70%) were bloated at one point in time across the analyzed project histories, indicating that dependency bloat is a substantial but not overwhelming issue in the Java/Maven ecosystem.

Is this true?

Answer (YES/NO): NO